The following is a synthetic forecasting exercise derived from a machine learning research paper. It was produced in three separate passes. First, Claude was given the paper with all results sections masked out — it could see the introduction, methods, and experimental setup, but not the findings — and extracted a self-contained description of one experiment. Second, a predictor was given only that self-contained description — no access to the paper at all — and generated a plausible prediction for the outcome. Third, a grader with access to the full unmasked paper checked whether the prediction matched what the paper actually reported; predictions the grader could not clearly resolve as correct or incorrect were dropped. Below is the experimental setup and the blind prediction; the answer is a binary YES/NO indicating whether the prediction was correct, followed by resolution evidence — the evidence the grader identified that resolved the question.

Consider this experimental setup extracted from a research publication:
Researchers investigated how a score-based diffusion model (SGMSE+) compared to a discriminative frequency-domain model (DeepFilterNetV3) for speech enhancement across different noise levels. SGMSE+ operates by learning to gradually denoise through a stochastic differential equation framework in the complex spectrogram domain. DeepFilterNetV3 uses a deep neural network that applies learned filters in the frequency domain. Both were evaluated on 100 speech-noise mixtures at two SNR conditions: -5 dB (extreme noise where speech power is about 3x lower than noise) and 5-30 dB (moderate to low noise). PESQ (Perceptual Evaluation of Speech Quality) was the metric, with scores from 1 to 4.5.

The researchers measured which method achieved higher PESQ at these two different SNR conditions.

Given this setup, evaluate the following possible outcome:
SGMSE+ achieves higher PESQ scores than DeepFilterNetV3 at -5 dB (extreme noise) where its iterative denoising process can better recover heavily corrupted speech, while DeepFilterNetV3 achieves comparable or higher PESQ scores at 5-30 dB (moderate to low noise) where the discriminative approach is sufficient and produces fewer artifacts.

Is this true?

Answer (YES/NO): NO